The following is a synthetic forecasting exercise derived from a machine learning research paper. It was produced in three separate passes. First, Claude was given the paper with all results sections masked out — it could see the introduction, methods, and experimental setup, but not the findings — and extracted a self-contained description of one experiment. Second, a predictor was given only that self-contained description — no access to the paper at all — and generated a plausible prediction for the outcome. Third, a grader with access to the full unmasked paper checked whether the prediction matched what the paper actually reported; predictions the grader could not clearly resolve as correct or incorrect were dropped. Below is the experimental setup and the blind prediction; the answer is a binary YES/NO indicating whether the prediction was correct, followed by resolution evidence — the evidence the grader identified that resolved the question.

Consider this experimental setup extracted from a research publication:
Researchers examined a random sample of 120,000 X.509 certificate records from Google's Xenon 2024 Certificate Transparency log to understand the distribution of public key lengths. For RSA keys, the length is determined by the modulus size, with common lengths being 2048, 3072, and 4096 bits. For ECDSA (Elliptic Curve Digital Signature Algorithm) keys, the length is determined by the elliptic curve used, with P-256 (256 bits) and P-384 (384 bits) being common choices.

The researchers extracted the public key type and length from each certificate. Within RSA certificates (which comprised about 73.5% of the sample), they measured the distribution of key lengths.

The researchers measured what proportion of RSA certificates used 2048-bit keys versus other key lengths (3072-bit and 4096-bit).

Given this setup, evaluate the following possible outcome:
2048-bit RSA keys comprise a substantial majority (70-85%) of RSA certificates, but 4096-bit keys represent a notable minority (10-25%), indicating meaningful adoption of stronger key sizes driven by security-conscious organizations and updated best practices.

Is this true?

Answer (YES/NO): NO